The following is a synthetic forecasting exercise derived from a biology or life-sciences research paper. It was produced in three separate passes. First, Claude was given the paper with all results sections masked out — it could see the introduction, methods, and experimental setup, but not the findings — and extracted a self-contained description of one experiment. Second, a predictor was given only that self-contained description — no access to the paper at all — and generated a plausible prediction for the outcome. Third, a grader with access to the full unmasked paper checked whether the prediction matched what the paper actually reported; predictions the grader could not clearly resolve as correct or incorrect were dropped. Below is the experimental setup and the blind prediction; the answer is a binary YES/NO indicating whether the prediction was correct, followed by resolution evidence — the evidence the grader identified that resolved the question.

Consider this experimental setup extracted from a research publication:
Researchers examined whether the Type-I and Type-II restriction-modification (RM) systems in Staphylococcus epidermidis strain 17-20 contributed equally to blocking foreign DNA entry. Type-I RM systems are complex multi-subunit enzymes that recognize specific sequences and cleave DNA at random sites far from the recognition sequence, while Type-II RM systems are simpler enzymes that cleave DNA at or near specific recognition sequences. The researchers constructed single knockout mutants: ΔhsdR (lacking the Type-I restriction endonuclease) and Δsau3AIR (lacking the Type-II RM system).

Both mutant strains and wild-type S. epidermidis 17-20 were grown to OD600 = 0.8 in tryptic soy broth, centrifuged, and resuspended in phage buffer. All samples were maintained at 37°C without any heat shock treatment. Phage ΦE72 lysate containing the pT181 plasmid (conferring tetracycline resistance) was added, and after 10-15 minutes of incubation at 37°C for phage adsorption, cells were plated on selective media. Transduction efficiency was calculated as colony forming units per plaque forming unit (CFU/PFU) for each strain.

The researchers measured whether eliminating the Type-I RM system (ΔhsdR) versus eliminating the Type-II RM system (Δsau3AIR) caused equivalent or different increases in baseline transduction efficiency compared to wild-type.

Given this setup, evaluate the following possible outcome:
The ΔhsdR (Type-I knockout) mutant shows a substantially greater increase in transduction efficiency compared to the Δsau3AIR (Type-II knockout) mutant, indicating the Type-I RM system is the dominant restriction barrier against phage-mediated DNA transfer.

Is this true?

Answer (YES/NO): NO